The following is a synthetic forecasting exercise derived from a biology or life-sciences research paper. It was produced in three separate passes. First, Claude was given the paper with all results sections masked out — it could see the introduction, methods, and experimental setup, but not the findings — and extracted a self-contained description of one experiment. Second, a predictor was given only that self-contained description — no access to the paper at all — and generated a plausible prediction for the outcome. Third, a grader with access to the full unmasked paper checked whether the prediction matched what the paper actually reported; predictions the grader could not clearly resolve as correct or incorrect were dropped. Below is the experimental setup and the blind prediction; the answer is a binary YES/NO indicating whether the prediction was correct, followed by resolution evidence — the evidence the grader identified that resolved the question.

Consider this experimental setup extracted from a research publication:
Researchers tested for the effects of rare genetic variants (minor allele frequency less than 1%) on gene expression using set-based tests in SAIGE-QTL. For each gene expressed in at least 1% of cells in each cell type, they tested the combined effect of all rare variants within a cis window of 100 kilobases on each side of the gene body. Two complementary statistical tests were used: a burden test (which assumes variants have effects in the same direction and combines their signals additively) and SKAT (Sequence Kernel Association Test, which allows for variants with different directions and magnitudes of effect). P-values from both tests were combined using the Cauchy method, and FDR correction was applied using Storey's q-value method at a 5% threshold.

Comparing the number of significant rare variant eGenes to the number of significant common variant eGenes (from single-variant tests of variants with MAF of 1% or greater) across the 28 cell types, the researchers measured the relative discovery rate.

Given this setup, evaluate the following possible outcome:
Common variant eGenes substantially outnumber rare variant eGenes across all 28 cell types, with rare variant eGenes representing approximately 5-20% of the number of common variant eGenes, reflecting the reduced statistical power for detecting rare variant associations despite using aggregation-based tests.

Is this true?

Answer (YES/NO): NO